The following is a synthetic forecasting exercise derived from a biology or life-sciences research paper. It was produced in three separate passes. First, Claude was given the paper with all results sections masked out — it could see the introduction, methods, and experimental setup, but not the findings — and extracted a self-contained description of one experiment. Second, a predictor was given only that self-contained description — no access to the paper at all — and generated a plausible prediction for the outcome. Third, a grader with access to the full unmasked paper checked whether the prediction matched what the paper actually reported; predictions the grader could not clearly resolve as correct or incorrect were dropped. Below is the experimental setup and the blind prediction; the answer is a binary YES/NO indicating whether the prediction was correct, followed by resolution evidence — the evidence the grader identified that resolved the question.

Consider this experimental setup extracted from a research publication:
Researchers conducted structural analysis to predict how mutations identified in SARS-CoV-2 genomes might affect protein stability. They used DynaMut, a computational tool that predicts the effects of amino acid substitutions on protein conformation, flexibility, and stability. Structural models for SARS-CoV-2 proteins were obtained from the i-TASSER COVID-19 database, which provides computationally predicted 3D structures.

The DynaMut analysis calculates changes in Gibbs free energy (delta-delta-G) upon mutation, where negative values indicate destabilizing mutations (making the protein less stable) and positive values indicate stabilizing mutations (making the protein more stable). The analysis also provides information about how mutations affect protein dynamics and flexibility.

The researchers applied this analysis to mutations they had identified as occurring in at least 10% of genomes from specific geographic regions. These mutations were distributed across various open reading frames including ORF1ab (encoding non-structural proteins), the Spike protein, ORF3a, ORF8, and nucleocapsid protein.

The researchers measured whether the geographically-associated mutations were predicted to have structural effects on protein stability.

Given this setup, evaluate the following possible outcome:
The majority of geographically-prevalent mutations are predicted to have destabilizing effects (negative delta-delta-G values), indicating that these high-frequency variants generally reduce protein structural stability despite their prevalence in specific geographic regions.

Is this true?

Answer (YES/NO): NO